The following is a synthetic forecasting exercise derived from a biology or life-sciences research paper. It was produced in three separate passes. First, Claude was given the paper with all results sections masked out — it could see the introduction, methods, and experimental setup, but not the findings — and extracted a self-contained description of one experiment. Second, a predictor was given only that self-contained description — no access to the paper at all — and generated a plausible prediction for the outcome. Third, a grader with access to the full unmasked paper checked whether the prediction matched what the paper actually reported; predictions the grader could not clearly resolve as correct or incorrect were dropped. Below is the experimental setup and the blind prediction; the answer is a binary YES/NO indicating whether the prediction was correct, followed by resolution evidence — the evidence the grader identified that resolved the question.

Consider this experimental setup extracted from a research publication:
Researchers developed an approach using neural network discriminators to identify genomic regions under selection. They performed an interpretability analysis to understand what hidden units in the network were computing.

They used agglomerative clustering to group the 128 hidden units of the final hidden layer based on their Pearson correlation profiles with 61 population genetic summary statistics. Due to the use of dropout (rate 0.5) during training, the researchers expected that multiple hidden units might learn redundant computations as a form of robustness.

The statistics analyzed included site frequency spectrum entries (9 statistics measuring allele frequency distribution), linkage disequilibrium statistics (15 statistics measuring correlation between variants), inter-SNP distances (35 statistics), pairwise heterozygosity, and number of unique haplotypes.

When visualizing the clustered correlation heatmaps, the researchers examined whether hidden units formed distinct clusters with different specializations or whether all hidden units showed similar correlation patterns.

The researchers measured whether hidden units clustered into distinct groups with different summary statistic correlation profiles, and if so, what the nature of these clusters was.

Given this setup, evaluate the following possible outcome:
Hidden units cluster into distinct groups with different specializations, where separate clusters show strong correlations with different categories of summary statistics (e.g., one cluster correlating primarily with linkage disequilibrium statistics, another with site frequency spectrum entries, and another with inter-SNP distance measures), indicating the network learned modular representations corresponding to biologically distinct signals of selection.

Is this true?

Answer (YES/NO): NO